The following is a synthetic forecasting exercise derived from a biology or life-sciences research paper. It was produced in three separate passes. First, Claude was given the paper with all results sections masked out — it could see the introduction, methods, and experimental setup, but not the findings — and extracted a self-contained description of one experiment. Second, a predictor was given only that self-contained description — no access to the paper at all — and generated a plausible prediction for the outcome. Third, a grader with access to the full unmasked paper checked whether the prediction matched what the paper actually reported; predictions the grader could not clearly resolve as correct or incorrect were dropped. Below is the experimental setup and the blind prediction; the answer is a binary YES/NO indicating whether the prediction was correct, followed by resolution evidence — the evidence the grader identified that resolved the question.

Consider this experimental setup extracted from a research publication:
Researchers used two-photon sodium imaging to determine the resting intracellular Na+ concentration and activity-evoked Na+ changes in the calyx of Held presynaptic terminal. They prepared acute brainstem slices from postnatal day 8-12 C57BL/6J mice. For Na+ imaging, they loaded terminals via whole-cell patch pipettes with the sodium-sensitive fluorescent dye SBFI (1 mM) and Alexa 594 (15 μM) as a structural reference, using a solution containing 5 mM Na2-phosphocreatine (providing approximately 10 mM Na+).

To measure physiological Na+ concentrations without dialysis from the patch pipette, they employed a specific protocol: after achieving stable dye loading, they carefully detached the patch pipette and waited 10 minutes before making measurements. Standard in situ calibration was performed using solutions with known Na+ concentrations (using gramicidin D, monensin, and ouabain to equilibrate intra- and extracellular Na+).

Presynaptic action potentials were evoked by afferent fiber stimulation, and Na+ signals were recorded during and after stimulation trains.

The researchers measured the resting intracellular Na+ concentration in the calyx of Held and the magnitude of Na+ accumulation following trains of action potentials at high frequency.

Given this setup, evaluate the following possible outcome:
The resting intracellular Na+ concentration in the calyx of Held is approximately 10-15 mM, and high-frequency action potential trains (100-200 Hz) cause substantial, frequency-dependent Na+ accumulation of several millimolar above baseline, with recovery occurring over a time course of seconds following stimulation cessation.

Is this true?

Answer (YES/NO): NO